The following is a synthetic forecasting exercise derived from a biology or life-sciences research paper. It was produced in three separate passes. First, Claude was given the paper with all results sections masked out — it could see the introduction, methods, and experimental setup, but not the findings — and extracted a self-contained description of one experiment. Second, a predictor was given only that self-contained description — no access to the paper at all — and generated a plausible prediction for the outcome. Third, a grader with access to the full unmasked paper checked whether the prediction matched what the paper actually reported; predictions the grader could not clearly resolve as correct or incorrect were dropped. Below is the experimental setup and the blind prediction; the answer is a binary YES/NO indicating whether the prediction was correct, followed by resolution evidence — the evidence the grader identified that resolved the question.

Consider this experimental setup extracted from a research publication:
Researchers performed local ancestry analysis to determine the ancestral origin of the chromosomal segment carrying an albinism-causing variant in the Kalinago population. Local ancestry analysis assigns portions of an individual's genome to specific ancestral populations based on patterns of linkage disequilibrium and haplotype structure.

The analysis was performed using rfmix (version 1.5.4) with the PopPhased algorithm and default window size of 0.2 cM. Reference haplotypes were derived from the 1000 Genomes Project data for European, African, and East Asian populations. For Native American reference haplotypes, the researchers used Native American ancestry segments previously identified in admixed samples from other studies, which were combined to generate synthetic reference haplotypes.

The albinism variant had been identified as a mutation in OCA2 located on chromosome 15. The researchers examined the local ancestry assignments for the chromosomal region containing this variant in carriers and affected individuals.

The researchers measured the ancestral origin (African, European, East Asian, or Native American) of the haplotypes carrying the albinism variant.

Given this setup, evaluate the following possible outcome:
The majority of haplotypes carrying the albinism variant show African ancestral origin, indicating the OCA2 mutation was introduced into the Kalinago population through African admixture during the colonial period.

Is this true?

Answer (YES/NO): YES